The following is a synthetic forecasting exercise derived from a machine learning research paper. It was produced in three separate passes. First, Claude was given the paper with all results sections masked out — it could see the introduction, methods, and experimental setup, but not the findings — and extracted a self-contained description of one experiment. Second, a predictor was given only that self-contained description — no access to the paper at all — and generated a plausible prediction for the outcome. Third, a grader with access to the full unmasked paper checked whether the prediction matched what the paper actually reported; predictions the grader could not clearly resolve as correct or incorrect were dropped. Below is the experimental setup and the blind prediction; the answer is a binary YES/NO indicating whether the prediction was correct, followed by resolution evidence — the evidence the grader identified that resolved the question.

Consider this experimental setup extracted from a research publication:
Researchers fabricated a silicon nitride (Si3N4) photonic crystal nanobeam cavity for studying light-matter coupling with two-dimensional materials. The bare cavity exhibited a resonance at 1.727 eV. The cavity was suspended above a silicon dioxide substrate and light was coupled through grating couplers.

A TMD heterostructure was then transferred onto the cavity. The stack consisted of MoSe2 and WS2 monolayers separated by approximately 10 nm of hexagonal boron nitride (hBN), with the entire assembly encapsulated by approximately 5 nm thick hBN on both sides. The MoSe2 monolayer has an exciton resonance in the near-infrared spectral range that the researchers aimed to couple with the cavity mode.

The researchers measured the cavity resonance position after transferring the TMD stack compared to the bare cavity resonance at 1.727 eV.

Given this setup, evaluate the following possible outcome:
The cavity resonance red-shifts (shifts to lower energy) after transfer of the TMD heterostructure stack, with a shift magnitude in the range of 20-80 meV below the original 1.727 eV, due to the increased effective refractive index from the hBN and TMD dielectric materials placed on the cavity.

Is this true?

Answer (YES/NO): NO